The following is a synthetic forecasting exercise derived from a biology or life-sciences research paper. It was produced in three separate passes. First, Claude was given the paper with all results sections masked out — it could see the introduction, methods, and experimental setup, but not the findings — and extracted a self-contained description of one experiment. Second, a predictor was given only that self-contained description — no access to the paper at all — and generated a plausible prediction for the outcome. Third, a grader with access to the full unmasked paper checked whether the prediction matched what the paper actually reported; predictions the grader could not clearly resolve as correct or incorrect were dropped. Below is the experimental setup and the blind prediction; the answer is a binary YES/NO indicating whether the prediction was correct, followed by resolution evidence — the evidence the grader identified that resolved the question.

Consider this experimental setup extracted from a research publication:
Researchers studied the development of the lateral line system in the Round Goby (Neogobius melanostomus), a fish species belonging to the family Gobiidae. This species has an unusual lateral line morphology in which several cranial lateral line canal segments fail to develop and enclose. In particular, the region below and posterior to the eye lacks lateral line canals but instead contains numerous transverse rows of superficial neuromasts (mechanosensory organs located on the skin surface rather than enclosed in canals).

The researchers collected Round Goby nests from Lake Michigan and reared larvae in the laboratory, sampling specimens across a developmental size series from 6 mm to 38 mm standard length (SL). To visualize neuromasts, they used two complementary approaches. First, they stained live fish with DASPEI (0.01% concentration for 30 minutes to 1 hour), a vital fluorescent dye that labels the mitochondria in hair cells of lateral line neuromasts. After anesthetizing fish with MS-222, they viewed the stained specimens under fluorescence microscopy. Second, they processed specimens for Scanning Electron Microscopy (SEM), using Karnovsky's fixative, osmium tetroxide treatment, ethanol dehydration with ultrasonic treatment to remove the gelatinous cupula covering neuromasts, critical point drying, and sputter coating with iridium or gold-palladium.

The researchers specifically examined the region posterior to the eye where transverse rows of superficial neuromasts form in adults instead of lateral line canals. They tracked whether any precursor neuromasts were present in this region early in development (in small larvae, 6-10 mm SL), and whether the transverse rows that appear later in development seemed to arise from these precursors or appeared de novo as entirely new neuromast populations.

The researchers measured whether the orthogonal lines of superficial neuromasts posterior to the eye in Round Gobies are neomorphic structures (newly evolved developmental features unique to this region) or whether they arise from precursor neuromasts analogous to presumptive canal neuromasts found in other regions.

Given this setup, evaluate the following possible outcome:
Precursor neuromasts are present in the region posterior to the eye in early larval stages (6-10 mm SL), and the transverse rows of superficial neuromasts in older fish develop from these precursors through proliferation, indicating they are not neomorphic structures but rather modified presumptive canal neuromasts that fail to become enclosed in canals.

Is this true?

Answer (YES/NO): YES